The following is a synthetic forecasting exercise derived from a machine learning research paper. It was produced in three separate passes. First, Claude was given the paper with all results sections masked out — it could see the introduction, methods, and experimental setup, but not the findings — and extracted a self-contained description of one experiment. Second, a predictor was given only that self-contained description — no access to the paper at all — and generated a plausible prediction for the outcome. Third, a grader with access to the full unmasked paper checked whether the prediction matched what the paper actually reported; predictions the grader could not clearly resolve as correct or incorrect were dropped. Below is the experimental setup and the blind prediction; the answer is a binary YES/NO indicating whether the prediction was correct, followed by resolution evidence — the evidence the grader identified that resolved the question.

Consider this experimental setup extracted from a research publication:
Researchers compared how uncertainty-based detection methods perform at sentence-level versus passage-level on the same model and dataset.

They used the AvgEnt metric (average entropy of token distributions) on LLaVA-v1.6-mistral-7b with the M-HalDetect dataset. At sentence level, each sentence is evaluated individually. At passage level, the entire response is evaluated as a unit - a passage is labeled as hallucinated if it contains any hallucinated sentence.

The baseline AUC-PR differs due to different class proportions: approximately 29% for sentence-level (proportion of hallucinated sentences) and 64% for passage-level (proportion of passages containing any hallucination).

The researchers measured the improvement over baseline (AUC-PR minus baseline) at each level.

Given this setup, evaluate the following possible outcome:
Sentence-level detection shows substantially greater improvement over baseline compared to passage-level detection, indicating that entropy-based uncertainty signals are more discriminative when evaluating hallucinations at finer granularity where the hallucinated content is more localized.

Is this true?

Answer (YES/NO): NO